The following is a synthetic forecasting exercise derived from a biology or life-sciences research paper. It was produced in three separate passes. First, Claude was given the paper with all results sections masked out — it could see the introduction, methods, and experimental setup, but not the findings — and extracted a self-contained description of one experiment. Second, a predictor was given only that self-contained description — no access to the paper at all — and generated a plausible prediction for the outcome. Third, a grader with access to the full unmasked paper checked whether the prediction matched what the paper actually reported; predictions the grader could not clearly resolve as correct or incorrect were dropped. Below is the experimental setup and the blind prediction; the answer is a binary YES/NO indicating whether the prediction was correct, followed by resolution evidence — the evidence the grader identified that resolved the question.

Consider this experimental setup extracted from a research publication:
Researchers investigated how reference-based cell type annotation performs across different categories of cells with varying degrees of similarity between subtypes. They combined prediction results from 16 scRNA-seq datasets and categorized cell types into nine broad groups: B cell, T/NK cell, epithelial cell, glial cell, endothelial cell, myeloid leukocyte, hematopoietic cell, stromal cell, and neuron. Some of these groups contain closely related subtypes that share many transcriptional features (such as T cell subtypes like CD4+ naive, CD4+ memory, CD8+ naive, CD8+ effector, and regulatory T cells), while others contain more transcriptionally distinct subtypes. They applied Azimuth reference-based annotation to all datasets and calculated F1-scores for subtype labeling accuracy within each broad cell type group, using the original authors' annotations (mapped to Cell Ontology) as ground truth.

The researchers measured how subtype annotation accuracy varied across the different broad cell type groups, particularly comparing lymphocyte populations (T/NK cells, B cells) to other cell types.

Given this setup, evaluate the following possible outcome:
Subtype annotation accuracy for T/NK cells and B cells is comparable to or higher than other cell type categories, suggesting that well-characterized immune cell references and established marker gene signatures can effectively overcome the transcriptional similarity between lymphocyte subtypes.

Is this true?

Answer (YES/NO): NO